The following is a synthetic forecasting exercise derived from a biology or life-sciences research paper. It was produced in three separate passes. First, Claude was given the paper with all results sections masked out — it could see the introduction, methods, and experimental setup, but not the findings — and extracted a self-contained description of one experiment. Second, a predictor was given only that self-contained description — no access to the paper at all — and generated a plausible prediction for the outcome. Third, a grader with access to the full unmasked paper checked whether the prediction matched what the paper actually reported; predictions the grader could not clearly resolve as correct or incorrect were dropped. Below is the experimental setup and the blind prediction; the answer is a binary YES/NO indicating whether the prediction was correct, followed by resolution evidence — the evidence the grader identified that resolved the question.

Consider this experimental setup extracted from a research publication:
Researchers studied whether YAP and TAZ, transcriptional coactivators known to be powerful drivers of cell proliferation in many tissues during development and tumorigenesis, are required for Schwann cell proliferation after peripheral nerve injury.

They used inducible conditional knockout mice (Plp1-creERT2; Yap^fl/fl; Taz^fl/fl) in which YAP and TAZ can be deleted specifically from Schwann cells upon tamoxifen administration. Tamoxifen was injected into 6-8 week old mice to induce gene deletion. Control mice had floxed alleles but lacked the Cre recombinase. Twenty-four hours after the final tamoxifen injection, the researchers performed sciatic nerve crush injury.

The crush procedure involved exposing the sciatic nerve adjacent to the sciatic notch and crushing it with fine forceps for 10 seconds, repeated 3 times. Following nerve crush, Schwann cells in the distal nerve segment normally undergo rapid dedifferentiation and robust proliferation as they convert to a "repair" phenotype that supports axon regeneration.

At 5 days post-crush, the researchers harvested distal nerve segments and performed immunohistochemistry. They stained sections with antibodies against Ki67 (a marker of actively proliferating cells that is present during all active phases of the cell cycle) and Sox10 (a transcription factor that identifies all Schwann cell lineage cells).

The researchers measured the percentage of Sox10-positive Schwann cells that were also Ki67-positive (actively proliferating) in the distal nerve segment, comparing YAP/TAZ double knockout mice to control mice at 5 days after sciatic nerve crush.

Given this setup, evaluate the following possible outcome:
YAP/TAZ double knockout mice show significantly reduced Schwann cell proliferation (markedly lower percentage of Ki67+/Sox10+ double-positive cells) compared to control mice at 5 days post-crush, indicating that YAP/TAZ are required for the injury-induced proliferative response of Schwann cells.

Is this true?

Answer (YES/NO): NO